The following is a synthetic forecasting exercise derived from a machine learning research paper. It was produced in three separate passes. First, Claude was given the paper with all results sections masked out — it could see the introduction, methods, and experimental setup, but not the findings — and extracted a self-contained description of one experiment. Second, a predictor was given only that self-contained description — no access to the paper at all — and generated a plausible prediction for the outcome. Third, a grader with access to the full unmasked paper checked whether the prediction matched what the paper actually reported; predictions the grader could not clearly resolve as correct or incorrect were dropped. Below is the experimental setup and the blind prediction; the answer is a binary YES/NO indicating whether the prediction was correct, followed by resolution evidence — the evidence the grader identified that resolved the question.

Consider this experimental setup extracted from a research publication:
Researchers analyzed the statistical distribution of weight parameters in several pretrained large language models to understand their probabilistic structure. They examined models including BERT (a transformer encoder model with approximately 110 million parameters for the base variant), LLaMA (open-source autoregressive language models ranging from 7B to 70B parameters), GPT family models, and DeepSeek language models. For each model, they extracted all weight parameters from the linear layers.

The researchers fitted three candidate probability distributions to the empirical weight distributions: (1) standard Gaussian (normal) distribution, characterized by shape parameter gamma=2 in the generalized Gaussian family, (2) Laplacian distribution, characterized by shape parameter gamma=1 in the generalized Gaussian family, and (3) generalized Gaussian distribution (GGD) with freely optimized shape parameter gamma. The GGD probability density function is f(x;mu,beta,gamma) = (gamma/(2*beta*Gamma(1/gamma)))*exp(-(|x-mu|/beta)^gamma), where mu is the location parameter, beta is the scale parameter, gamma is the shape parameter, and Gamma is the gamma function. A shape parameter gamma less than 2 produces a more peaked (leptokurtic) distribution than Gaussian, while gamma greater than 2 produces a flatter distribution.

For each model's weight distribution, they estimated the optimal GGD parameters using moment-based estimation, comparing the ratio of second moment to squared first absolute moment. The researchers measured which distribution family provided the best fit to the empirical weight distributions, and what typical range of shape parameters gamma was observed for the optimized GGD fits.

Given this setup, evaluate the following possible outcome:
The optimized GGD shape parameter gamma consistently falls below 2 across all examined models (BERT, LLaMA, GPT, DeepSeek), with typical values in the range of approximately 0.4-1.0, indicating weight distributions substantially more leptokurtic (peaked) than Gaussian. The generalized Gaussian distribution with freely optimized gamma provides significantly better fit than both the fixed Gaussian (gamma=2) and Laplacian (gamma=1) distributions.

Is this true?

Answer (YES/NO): NO